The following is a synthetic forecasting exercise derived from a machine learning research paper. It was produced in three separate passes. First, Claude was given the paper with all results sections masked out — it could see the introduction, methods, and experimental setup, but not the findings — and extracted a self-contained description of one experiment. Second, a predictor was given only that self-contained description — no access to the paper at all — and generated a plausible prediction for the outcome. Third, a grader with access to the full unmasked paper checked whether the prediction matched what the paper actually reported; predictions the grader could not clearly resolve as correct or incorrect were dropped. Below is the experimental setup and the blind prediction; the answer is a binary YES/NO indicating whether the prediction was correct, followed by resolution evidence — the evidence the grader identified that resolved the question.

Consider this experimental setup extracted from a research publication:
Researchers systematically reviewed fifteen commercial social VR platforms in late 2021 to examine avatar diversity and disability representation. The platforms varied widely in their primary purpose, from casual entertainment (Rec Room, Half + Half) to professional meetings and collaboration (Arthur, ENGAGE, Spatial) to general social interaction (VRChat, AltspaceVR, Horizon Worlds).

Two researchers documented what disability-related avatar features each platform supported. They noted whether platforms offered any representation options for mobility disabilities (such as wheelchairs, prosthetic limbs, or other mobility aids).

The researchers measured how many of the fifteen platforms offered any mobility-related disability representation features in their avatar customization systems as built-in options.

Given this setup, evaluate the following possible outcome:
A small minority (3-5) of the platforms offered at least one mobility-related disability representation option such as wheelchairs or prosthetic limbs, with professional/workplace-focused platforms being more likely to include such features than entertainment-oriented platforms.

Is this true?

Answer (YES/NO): NO